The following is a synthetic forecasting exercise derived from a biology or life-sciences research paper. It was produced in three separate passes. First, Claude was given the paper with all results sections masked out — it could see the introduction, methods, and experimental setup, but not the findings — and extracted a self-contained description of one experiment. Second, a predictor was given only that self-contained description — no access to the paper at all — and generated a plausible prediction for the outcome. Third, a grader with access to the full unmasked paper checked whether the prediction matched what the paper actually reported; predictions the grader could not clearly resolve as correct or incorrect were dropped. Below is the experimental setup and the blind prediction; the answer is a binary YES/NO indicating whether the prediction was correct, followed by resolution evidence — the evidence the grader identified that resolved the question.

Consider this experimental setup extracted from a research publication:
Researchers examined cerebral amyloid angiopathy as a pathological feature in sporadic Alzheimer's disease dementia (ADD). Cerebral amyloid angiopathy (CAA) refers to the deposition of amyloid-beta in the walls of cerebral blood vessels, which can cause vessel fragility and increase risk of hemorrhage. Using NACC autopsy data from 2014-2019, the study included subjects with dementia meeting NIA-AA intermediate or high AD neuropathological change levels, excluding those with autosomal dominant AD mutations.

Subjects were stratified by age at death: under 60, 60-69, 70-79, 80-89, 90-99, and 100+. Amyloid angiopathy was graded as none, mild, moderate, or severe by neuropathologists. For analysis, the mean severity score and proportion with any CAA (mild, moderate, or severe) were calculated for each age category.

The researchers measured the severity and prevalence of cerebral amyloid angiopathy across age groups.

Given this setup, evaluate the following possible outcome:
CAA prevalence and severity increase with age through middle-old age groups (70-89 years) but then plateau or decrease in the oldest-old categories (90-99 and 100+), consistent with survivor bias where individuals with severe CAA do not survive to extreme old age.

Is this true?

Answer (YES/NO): NO